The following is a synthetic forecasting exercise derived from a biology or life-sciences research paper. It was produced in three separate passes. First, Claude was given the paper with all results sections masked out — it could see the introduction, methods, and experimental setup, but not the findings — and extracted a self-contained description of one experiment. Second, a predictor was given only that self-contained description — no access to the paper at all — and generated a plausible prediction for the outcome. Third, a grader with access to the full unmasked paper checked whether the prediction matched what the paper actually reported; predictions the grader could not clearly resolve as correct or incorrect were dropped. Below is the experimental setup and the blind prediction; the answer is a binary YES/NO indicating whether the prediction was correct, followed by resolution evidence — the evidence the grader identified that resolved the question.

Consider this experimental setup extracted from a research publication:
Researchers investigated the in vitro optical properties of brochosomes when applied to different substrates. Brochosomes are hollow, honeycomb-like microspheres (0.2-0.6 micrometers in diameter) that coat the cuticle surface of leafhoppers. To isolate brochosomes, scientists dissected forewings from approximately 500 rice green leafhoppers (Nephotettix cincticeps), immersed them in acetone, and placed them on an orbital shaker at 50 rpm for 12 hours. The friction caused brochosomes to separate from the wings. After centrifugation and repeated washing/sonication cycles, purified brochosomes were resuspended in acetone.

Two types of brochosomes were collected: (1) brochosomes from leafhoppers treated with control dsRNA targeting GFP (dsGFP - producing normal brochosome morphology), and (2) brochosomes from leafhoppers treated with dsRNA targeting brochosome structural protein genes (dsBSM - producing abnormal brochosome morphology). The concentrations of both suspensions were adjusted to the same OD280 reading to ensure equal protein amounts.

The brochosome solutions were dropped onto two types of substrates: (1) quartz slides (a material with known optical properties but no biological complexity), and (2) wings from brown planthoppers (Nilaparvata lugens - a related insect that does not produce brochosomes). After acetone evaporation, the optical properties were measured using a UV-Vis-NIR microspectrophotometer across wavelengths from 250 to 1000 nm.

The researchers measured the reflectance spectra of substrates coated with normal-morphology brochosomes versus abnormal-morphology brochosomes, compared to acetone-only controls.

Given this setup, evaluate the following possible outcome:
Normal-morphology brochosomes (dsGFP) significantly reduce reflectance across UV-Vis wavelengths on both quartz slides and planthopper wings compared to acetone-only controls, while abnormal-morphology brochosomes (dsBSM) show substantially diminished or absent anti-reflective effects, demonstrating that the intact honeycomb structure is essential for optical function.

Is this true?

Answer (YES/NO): NO